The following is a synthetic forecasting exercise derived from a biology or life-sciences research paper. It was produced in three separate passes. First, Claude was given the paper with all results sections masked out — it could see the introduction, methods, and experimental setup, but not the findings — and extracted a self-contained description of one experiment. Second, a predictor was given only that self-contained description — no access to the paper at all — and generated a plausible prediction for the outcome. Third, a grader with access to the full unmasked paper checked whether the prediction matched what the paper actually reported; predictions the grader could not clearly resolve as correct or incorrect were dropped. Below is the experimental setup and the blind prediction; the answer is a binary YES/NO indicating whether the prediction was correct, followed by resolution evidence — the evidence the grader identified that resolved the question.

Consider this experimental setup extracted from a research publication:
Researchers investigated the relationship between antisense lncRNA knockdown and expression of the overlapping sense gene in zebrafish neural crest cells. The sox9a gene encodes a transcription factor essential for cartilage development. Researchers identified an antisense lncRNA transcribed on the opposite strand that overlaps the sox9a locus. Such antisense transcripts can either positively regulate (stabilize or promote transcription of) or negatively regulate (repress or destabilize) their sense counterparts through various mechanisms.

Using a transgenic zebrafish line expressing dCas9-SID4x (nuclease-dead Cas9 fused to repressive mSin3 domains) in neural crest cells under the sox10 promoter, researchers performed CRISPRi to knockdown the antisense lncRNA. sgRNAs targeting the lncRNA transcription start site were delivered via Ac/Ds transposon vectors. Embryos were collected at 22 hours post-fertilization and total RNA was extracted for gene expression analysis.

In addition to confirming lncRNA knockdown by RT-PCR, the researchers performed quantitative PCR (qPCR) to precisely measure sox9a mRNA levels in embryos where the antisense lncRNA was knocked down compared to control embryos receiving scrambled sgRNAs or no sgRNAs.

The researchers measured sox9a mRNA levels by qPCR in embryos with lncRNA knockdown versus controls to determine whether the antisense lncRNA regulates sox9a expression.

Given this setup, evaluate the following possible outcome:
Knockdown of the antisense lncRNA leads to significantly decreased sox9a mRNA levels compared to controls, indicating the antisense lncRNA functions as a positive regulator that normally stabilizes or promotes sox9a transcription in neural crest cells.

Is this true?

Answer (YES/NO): NO